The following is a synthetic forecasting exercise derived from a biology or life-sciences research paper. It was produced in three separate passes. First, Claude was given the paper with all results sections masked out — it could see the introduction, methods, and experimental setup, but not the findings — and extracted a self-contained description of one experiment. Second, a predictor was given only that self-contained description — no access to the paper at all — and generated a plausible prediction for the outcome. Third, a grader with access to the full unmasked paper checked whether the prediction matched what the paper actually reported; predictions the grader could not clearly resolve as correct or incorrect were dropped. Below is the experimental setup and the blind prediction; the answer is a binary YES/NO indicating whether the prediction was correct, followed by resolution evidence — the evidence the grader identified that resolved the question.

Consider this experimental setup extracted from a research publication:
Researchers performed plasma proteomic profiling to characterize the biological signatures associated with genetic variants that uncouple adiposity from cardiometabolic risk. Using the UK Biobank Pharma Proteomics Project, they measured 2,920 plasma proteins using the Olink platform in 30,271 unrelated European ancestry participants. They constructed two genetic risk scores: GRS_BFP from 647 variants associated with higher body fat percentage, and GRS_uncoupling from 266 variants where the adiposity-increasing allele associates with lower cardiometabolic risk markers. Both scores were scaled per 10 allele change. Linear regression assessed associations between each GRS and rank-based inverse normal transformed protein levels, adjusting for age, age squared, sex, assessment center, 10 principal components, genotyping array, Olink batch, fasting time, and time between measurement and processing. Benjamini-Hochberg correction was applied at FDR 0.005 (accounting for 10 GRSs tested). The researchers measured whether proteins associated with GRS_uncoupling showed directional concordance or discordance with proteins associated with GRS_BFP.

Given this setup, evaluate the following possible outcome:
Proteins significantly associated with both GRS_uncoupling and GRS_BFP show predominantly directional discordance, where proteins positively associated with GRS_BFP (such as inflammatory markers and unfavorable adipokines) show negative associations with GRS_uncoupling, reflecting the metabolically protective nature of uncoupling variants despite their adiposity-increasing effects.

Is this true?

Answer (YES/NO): NO